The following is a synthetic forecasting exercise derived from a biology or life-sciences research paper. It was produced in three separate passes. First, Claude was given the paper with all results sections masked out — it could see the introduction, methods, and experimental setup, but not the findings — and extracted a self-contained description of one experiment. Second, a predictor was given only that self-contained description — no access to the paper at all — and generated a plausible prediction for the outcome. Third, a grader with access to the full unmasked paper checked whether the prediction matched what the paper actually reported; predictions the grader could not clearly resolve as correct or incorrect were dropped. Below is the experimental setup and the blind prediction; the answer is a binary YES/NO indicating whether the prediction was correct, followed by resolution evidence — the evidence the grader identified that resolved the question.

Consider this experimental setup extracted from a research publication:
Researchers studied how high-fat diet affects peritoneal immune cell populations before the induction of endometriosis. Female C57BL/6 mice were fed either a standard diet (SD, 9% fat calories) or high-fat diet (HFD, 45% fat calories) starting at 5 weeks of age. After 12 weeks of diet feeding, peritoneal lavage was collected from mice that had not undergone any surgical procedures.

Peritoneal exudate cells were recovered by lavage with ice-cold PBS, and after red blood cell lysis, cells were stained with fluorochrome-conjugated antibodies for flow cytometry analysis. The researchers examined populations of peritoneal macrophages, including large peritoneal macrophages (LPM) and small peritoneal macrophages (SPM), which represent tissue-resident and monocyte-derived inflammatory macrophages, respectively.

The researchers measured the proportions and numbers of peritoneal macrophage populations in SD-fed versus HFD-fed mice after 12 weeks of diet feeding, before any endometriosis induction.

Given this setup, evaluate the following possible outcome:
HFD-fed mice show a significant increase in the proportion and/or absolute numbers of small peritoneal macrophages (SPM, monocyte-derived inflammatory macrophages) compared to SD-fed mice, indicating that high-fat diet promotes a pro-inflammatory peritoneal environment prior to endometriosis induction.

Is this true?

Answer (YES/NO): NO